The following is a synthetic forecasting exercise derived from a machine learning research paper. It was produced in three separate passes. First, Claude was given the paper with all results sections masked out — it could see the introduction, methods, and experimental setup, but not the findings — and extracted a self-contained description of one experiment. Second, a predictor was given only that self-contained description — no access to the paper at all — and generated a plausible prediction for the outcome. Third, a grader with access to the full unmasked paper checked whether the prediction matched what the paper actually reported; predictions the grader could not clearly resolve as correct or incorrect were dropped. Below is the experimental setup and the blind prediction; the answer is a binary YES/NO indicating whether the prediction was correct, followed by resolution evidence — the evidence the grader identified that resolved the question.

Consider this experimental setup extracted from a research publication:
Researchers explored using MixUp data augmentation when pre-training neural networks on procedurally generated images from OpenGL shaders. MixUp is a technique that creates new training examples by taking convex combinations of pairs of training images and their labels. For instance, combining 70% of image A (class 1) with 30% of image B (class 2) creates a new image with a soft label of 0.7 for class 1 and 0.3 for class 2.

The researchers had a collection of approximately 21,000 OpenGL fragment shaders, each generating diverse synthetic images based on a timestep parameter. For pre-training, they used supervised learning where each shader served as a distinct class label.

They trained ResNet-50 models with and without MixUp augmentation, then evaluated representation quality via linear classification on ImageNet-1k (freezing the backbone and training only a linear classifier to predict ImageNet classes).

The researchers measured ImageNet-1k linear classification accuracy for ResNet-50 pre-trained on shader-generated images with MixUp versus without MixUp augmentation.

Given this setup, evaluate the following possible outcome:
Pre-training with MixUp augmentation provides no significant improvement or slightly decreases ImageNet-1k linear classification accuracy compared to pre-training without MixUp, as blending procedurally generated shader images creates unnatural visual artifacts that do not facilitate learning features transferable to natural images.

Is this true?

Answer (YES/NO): NO